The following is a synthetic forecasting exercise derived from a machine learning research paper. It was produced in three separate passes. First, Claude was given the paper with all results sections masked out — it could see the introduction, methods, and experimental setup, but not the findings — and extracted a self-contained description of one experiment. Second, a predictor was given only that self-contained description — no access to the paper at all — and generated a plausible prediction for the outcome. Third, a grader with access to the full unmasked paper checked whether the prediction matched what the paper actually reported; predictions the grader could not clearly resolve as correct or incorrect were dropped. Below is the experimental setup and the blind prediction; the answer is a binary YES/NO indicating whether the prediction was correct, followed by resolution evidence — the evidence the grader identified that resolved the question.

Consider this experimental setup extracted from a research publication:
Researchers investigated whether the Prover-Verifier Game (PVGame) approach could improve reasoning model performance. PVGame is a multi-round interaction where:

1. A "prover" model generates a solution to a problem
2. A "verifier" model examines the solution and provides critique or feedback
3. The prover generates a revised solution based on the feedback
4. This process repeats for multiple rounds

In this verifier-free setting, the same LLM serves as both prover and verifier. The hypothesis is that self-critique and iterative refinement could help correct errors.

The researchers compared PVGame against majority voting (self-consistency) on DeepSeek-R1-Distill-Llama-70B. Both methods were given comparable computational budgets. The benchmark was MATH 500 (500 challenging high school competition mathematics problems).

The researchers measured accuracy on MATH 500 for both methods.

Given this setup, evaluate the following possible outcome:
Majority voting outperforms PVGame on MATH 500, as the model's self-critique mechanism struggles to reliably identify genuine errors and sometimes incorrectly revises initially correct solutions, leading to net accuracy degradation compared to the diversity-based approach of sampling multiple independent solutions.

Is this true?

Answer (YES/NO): YES